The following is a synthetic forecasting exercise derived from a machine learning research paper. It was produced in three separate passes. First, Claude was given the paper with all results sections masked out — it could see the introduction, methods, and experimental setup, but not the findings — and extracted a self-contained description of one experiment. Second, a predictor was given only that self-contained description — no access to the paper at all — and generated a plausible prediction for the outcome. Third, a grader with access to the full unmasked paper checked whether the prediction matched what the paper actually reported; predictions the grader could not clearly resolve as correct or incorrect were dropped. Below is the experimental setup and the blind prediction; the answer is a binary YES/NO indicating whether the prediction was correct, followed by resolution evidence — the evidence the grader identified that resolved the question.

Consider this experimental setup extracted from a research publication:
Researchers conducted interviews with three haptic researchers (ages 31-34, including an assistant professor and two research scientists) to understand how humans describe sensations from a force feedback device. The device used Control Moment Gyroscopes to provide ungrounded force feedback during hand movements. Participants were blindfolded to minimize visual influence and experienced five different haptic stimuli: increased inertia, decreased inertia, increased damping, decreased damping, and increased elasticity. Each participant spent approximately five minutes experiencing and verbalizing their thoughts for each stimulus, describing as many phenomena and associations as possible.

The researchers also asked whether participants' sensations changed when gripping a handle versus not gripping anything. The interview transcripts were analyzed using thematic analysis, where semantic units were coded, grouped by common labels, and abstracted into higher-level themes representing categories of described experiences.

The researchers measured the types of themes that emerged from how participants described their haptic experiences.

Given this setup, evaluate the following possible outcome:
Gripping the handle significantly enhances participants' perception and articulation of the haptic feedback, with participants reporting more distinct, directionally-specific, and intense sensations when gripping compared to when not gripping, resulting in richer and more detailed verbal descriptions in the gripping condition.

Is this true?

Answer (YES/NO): NO